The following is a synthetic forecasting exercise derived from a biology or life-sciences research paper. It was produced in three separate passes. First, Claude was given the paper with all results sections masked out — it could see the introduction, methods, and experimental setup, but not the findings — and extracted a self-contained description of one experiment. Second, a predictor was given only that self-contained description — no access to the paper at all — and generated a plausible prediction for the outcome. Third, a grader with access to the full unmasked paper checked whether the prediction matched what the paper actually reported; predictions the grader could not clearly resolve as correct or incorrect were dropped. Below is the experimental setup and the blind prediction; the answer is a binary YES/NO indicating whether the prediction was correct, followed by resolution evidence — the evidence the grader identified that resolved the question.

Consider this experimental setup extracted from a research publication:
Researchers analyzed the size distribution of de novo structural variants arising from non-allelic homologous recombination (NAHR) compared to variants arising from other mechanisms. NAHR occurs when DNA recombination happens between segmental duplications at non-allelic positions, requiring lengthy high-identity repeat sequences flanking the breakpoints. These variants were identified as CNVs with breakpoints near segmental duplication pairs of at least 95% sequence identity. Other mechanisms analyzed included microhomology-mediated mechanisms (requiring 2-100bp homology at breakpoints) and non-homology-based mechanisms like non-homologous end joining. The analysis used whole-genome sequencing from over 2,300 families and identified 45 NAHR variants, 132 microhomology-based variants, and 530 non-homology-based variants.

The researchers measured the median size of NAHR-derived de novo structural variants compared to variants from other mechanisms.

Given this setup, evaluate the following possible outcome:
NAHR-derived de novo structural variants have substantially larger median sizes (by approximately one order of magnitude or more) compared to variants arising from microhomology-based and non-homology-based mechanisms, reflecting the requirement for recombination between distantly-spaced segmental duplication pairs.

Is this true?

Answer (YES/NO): YES